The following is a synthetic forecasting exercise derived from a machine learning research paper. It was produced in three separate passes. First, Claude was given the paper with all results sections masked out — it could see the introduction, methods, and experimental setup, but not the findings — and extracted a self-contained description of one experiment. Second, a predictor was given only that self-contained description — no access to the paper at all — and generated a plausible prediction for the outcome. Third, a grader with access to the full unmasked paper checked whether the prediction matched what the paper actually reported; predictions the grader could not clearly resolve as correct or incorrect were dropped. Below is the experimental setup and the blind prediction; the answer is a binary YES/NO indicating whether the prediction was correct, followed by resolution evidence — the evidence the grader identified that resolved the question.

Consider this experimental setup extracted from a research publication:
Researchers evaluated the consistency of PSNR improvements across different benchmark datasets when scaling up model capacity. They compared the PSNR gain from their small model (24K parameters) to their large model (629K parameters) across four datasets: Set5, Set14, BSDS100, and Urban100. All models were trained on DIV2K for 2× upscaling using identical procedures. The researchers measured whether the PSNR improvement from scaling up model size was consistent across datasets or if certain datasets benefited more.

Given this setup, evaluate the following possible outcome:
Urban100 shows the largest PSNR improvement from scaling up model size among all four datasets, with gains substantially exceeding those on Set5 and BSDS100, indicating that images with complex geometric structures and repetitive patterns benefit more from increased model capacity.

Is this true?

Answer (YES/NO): YES